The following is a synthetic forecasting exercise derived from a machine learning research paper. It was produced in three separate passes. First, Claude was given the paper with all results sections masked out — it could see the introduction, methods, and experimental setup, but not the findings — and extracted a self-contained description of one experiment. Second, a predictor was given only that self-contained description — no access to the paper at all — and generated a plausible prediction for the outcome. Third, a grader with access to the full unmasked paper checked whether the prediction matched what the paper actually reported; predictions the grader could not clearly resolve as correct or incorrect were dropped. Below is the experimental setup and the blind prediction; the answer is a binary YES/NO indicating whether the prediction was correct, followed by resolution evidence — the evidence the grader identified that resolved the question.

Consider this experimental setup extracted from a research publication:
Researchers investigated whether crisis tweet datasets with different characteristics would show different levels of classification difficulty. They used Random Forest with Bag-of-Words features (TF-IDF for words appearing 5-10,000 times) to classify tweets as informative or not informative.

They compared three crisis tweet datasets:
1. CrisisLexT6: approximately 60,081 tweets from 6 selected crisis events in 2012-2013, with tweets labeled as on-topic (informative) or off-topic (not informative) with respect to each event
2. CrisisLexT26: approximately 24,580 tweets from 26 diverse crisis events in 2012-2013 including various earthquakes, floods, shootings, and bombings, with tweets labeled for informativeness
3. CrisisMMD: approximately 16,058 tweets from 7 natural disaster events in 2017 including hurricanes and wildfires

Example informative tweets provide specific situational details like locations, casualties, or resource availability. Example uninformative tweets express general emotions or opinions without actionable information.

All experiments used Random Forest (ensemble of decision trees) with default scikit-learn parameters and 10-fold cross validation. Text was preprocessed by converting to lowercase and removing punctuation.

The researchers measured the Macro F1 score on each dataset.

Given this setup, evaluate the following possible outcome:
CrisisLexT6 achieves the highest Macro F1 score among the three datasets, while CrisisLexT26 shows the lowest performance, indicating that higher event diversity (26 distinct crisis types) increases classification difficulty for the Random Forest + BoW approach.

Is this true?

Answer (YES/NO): YES